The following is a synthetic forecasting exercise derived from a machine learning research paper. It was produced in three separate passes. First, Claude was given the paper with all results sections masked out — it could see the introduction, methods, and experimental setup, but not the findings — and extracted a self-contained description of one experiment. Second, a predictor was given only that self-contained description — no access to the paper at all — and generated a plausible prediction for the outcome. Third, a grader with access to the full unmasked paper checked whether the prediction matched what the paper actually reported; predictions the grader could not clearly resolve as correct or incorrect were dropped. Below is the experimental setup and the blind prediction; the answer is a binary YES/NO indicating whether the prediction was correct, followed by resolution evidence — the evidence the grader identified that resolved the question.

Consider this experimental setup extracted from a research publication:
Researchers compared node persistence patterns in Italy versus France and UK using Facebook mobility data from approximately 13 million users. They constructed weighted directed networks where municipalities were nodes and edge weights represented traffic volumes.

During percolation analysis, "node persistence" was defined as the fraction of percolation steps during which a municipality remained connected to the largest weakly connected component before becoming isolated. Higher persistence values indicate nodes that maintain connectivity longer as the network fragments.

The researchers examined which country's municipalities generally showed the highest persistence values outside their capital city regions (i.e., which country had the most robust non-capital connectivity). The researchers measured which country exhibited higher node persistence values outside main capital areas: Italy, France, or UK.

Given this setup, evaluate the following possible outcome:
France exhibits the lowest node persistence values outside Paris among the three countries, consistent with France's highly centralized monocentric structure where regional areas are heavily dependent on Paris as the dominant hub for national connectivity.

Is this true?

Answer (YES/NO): YES